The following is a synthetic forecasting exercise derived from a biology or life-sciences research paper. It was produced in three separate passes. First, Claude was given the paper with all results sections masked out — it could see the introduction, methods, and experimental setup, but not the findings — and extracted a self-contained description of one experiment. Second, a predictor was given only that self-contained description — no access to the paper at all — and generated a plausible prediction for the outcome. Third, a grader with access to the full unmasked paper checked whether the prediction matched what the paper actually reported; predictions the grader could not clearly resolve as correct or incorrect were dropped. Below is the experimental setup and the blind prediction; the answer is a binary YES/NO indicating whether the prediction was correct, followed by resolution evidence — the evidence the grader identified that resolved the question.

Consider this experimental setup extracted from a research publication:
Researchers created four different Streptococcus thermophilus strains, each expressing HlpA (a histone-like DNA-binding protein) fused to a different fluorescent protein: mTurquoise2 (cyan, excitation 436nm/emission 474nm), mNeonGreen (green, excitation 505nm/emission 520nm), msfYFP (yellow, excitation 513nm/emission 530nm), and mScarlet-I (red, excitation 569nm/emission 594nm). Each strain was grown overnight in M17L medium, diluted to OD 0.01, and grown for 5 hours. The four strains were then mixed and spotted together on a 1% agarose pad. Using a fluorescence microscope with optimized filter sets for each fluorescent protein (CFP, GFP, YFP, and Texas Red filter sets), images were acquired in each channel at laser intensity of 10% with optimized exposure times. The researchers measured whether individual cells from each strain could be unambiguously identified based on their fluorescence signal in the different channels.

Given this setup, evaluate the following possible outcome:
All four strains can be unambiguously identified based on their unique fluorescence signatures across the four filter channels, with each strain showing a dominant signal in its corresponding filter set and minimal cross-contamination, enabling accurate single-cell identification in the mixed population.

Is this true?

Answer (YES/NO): NO